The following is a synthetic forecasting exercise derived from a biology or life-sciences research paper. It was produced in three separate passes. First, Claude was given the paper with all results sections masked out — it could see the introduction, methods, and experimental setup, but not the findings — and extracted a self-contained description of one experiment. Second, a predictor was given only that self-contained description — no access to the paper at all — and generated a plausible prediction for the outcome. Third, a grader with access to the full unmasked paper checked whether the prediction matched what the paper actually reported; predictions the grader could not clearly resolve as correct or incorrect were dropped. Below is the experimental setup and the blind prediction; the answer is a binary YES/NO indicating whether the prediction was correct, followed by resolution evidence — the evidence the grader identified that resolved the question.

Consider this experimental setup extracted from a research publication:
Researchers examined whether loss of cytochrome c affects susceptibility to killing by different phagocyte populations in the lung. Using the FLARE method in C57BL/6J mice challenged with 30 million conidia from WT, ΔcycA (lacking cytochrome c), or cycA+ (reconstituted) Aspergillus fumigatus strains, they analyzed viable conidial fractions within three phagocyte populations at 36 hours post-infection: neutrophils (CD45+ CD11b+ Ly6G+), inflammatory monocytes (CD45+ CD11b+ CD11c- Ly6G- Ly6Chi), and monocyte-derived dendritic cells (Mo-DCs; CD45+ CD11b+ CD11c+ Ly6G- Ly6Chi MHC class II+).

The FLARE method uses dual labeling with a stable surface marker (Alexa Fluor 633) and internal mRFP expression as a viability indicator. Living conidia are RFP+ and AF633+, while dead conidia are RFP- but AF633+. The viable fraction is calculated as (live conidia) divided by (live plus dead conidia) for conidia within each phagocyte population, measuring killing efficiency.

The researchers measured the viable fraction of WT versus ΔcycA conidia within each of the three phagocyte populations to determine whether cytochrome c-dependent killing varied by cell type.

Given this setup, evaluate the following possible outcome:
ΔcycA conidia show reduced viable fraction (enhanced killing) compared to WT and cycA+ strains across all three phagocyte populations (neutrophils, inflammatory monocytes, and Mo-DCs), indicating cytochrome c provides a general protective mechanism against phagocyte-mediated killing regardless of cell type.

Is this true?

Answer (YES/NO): NO